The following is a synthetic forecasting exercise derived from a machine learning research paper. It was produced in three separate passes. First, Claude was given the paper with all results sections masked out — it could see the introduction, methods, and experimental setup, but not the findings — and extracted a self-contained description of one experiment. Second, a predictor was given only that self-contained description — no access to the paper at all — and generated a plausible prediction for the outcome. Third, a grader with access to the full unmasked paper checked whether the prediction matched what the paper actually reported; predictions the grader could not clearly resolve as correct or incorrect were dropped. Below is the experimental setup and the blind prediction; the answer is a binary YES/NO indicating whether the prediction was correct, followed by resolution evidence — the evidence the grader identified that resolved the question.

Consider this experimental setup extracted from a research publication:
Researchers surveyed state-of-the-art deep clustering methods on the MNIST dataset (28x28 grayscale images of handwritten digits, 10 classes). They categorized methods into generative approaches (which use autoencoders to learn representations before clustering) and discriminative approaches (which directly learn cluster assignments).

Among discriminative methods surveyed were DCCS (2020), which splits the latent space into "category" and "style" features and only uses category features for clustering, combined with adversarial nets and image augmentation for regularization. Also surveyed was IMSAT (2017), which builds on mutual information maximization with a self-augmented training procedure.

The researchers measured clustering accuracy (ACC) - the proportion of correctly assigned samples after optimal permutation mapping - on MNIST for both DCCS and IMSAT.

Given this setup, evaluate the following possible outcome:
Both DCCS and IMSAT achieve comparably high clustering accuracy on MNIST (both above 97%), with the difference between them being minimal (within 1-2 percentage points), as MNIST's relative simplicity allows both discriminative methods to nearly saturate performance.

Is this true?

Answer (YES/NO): NO